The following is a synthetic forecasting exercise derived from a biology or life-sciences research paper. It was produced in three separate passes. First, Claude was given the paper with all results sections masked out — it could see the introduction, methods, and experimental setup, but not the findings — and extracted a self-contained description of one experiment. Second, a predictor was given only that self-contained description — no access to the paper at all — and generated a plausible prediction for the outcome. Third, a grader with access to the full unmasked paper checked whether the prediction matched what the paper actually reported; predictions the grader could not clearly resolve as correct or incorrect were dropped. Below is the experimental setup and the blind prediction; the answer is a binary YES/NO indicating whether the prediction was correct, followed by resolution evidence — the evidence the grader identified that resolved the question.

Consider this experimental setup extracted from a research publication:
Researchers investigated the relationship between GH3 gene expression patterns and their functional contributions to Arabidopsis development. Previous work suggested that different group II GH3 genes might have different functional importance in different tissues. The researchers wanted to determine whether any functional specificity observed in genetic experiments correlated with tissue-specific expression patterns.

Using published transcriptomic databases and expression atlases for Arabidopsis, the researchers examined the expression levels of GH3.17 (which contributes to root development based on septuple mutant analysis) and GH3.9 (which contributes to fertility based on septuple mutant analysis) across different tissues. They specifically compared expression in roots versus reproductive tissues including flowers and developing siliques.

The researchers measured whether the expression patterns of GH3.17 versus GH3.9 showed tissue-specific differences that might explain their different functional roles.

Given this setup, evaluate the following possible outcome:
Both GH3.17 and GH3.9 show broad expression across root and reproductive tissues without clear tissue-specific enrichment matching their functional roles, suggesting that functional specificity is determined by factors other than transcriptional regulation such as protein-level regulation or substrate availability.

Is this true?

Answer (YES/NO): NO